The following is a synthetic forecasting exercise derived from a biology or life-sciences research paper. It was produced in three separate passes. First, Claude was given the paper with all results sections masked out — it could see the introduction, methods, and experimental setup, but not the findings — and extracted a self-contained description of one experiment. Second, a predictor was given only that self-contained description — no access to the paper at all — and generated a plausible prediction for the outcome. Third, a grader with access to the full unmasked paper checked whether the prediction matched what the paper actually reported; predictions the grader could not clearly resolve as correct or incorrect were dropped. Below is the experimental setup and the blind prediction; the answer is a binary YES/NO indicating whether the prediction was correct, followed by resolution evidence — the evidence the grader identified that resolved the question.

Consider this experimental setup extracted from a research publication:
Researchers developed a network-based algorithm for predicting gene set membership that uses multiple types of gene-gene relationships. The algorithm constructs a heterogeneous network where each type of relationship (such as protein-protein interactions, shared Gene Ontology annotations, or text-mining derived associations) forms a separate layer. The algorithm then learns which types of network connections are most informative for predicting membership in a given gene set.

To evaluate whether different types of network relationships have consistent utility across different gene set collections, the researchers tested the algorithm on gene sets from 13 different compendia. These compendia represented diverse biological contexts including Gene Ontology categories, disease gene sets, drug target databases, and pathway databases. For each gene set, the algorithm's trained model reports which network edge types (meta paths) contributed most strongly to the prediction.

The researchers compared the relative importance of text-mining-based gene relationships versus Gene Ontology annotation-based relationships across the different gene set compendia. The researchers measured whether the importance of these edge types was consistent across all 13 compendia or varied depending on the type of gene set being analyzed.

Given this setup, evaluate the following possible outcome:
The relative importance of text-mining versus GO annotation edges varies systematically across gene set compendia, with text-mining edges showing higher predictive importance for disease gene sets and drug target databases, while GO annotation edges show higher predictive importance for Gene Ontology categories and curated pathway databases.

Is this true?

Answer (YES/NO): NO